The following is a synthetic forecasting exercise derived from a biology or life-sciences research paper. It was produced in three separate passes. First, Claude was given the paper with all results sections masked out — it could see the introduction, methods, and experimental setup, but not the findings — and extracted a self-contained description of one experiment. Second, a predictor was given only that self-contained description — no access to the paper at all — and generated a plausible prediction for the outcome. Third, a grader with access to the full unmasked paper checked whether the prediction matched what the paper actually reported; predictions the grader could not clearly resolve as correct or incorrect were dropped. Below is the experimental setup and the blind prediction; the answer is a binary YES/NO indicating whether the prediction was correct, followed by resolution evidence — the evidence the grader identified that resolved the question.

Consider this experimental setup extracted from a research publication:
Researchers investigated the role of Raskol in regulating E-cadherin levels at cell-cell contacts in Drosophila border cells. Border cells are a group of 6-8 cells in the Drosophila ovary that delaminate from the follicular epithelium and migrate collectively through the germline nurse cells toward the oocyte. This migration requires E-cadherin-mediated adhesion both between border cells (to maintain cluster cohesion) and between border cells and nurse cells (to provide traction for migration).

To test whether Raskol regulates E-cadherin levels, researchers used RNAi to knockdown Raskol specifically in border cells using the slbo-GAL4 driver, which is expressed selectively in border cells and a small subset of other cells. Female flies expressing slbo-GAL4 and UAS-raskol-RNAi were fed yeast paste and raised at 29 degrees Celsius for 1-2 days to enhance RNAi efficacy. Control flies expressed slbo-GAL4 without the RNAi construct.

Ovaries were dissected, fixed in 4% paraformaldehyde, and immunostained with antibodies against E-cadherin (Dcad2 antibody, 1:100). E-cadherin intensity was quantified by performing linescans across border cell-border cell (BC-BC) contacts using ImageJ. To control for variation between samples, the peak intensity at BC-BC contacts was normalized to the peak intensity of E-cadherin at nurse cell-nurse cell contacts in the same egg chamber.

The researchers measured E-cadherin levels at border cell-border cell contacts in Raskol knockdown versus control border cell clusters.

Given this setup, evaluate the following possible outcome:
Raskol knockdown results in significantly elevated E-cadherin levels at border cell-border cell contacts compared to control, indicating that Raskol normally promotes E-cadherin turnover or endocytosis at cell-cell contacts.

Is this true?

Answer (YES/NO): NO